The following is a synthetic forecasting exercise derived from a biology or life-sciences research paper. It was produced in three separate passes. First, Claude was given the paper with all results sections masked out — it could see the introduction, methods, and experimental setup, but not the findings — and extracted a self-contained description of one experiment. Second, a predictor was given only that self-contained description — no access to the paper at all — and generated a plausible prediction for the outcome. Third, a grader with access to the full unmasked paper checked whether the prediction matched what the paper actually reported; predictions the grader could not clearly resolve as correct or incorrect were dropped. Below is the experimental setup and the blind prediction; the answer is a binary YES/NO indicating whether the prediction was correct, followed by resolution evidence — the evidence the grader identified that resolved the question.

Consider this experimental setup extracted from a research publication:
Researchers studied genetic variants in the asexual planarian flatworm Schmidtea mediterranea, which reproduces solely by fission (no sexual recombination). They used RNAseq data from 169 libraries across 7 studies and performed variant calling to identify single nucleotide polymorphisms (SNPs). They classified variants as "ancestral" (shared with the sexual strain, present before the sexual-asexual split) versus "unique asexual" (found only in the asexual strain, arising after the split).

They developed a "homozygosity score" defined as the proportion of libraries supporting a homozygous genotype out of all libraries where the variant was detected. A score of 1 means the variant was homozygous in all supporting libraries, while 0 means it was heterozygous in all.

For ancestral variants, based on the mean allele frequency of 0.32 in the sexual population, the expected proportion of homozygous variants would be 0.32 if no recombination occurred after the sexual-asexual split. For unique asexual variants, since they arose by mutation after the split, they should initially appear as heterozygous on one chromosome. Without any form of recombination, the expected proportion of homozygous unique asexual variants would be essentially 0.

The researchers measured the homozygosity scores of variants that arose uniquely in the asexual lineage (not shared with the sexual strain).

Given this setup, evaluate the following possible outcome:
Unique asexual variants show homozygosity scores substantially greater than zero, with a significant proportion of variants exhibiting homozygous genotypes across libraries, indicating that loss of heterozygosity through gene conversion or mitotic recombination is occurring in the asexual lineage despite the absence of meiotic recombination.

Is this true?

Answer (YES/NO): YES